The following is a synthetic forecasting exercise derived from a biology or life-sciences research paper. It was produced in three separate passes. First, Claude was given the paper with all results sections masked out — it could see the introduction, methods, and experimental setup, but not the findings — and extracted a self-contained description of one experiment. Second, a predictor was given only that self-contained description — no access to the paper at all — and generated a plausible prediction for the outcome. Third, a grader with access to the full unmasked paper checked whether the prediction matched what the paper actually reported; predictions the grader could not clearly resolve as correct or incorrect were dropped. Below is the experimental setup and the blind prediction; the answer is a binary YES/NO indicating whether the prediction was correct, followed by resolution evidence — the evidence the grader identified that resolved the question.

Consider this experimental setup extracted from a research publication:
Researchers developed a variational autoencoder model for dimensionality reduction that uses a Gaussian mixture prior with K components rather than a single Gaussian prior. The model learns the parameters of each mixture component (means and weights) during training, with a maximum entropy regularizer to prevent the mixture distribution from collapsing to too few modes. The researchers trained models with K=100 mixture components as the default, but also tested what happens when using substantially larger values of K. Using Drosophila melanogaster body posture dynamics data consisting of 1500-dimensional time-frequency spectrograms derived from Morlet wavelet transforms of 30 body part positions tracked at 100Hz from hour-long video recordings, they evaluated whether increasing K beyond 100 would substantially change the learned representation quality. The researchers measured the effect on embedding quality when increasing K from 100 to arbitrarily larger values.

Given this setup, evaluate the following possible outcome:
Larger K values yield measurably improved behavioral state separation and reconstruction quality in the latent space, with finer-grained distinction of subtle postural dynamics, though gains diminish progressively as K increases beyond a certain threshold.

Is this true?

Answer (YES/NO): NO